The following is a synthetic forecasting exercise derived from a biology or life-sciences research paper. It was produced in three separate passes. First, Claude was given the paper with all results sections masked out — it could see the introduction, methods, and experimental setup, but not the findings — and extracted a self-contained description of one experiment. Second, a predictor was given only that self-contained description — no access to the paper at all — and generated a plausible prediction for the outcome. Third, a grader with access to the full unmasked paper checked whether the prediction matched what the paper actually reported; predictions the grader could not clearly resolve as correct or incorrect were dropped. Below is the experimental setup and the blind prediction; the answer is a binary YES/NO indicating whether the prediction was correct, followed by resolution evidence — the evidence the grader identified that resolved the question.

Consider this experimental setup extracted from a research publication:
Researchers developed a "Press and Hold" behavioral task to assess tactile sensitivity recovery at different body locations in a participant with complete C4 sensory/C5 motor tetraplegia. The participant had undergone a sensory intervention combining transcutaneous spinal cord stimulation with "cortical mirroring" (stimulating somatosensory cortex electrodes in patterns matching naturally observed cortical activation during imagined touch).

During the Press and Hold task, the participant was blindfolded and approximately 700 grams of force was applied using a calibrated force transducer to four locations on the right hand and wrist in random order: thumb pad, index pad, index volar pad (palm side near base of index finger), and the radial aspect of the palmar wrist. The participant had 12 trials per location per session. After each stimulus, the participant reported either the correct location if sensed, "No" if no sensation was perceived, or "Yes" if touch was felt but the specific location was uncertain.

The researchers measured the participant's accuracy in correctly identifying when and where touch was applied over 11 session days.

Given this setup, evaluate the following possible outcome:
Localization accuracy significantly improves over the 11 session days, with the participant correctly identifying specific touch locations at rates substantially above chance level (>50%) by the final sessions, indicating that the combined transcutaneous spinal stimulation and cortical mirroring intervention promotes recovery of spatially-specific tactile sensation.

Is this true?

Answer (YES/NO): NO